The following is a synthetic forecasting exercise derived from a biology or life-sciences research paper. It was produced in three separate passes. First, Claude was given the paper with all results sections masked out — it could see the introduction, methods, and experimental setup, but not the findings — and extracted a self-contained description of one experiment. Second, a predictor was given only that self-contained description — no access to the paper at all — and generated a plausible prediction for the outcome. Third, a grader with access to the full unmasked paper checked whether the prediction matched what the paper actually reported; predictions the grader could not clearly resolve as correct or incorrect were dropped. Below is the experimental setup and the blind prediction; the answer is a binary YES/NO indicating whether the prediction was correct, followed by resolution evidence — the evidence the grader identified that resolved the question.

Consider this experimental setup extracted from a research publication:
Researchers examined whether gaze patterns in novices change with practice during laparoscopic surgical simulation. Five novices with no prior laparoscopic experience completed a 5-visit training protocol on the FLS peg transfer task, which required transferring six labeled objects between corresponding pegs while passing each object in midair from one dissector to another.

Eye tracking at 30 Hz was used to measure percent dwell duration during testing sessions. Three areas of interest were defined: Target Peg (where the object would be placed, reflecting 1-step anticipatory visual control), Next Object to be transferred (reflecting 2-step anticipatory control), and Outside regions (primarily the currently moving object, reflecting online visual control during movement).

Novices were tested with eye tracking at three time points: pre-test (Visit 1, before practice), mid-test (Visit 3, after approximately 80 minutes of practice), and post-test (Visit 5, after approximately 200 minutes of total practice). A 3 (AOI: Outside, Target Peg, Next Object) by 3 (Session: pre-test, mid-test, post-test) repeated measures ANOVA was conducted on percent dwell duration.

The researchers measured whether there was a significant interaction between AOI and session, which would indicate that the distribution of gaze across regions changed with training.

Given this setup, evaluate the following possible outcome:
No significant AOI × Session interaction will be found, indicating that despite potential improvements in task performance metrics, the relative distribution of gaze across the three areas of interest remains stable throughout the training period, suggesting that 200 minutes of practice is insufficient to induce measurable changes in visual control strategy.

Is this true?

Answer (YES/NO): YES